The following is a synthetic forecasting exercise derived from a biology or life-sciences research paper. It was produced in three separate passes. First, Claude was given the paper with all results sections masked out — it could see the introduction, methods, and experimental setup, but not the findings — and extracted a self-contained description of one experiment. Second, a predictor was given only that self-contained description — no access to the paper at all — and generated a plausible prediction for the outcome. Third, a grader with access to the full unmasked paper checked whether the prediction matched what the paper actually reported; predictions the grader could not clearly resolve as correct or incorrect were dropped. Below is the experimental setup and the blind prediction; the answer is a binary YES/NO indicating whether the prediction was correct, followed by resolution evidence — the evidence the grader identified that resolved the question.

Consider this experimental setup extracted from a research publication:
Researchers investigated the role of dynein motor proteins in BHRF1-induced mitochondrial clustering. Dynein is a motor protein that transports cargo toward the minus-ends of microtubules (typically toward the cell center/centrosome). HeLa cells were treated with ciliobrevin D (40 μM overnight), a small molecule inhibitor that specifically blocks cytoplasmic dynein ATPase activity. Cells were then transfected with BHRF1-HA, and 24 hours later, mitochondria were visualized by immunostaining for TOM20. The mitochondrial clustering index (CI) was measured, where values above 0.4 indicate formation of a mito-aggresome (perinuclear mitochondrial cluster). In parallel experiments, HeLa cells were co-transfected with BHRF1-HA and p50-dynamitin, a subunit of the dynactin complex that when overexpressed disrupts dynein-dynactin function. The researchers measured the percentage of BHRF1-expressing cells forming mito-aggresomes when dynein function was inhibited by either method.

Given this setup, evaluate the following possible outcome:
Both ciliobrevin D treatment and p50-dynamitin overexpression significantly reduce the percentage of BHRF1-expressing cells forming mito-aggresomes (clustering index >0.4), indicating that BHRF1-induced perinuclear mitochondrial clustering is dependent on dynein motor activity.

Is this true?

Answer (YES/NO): YES